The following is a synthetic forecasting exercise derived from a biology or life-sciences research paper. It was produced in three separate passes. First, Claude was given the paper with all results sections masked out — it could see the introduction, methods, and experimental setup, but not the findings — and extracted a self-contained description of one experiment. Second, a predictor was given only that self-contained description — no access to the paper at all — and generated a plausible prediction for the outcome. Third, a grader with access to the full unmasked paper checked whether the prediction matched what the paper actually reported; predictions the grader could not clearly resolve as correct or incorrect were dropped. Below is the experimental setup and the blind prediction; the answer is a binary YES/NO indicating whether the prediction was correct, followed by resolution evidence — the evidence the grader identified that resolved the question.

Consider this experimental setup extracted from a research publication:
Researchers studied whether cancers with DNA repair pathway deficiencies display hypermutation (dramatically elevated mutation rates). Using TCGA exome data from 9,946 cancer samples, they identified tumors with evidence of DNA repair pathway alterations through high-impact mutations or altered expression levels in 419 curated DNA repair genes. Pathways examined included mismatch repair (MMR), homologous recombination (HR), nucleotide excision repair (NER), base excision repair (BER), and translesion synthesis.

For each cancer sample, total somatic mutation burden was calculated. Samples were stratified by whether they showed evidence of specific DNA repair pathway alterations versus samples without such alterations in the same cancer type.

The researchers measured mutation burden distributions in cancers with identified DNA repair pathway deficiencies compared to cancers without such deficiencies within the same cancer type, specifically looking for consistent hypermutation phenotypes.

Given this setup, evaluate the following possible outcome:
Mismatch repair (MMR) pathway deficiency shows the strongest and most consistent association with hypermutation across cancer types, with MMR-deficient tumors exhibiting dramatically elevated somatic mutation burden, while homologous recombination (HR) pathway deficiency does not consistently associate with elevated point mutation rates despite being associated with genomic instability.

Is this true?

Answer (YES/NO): NO